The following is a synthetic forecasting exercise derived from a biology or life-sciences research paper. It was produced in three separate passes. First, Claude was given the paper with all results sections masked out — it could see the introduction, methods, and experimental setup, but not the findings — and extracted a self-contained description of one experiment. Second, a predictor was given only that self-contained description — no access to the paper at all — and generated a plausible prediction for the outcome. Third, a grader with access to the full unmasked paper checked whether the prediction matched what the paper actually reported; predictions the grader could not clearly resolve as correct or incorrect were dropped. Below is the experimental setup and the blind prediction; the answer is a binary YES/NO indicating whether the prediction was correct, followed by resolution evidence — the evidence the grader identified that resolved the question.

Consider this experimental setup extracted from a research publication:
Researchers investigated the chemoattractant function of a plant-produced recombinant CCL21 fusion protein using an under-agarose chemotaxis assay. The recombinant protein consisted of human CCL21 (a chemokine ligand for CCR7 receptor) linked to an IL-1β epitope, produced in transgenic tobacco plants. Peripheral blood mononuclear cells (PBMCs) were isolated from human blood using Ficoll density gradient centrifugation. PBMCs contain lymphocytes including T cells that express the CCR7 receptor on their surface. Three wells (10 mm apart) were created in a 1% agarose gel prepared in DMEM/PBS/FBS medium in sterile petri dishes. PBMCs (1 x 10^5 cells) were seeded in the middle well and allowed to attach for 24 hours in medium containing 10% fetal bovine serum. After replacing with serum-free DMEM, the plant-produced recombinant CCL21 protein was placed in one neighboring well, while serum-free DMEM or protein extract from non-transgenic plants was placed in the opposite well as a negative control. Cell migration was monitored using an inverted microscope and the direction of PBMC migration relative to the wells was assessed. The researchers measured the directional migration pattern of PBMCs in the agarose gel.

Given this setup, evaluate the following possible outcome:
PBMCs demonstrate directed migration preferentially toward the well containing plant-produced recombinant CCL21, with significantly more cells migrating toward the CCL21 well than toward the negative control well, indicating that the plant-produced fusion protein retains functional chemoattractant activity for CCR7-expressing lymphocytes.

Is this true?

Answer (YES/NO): YES